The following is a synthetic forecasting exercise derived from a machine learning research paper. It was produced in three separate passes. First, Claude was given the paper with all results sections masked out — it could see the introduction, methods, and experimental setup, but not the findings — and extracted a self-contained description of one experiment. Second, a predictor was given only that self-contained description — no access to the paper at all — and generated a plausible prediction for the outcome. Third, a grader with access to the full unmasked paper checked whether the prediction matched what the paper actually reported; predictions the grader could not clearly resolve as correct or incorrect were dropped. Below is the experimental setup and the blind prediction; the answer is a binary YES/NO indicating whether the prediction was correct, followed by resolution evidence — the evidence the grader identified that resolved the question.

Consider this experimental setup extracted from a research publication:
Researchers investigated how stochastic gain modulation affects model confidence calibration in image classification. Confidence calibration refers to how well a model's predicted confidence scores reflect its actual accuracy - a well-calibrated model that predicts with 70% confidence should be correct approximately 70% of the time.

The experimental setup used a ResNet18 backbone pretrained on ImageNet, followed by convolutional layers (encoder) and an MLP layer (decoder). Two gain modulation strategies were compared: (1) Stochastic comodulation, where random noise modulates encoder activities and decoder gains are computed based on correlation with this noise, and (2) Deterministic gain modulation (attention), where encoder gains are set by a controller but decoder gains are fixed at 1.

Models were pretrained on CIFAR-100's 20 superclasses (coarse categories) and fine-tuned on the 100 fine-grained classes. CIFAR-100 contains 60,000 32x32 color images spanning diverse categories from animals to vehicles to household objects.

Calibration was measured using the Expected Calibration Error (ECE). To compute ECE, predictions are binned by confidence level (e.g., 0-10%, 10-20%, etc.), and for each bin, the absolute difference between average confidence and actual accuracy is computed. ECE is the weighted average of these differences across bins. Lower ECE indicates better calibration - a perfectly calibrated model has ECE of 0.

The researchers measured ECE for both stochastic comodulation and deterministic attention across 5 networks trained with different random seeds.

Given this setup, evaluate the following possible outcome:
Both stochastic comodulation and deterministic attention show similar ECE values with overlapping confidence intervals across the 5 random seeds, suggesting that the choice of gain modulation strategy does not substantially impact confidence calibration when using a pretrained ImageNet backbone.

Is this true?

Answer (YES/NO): NO